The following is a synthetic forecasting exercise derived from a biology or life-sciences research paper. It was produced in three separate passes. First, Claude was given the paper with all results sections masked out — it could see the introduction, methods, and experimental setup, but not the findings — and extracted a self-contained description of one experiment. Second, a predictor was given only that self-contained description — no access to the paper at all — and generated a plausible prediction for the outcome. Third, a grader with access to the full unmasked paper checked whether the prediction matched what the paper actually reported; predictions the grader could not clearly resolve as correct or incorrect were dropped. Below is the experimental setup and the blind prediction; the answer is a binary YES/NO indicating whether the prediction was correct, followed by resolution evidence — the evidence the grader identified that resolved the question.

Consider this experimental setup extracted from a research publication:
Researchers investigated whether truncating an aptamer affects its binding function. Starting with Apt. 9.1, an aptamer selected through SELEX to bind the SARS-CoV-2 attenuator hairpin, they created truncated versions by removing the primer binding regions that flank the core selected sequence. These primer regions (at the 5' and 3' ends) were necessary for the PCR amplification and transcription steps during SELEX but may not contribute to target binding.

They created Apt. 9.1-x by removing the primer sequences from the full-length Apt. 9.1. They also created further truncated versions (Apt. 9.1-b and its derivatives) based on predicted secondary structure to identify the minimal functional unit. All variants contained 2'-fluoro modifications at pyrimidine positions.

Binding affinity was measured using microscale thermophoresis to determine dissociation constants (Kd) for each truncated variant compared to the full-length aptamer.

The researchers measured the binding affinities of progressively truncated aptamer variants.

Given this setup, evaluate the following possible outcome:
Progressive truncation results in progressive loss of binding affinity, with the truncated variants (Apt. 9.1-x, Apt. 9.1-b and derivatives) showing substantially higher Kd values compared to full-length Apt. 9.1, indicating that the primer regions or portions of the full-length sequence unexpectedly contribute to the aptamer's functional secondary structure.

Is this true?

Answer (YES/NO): NO